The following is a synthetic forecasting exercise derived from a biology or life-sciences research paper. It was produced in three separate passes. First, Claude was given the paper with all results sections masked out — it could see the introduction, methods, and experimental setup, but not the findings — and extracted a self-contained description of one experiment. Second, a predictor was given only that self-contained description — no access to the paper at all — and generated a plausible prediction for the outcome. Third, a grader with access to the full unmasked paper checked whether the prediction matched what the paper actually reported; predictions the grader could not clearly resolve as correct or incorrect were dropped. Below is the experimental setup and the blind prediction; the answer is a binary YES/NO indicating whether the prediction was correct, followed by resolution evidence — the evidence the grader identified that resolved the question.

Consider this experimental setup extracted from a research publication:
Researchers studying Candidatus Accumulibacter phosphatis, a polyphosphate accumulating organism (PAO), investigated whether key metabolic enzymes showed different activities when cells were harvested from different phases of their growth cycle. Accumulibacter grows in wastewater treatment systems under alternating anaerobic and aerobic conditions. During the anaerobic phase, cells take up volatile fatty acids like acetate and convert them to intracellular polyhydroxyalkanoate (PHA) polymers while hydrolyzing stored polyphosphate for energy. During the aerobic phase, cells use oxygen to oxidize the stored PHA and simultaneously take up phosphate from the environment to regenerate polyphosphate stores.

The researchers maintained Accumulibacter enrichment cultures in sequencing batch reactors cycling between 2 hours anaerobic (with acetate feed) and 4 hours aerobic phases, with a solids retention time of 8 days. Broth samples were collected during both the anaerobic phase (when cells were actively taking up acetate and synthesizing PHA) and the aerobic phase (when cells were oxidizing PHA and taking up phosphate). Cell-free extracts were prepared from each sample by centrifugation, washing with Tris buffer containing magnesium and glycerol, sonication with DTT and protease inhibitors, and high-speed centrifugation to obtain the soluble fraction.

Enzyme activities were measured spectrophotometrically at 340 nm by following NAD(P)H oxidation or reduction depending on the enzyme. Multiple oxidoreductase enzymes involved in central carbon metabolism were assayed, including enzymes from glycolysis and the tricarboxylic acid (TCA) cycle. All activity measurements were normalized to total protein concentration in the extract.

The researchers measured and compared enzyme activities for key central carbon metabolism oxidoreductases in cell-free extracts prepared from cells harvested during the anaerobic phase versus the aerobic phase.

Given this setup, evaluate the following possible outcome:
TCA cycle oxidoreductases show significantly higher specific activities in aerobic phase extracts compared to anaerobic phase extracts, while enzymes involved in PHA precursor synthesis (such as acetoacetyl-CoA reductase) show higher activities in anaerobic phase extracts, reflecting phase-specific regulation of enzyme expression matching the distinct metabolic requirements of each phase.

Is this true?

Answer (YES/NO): NO